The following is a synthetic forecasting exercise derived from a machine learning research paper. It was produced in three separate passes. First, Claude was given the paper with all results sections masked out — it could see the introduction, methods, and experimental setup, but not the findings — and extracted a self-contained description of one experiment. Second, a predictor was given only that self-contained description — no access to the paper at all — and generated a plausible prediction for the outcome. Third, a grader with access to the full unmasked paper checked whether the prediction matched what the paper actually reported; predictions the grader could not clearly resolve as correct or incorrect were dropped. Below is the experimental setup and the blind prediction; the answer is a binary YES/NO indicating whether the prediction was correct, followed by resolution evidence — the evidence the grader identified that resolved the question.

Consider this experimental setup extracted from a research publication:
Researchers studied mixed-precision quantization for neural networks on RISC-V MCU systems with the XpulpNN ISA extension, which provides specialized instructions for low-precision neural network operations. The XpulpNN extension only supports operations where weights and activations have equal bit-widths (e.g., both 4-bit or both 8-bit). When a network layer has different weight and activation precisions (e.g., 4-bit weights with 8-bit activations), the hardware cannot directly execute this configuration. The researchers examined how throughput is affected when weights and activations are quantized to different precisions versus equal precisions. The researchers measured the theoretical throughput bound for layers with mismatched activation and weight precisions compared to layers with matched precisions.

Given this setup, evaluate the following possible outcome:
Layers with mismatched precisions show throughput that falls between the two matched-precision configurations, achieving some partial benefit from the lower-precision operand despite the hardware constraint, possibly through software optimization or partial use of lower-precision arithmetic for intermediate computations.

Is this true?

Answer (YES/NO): NO